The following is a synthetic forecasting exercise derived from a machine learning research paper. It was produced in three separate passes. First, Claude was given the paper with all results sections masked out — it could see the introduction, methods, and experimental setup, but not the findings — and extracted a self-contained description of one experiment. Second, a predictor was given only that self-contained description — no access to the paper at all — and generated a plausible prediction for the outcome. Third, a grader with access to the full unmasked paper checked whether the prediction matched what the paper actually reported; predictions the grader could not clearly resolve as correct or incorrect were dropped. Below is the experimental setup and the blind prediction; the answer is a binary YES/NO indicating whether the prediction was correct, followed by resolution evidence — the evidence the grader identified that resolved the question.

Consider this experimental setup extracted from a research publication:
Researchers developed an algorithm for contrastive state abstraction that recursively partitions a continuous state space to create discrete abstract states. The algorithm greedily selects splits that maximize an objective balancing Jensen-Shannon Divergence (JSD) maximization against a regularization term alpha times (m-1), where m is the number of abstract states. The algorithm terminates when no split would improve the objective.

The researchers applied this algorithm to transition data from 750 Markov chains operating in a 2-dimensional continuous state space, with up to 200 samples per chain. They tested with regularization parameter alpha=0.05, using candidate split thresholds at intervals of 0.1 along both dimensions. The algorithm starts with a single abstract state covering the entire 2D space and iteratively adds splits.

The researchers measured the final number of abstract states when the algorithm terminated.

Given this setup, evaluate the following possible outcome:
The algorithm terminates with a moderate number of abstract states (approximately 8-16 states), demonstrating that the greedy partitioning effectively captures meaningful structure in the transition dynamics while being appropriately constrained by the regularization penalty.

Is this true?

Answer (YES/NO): YES